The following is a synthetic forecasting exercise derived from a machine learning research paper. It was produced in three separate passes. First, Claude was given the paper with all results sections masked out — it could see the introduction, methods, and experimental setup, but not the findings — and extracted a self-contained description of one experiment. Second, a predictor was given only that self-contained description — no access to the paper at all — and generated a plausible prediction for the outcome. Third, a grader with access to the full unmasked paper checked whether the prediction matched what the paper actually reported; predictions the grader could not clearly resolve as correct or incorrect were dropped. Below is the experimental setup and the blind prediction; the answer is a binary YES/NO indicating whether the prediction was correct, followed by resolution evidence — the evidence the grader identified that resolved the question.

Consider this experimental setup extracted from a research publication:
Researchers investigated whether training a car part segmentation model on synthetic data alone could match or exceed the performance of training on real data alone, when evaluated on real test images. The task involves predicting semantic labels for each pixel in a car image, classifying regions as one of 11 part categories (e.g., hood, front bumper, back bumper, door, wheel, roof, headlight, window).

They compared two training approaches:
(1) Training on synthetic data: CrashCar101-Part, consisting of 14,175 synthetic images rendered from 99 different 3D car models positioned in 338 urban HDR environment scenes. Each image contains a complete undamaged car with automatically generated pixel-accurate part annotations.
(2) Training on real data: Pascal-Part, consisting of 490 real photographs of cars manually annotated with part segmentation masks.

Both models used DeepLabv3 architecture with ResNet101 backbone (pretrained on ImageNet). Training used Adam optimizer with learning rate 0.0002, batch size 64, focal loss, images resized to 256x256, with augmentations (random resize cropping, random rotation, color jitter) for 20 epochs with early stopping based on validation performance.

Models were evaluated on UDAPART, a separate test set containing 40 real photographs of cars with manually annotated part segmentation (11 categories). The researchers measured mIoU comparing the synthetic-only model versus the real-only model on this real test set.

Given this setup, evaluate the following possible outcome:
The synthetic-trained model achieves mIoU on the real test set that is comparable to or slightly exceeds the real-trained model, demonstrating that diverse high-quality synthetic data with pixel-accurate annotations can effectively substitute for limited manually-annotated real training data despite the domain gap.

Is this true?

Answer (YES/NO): NO